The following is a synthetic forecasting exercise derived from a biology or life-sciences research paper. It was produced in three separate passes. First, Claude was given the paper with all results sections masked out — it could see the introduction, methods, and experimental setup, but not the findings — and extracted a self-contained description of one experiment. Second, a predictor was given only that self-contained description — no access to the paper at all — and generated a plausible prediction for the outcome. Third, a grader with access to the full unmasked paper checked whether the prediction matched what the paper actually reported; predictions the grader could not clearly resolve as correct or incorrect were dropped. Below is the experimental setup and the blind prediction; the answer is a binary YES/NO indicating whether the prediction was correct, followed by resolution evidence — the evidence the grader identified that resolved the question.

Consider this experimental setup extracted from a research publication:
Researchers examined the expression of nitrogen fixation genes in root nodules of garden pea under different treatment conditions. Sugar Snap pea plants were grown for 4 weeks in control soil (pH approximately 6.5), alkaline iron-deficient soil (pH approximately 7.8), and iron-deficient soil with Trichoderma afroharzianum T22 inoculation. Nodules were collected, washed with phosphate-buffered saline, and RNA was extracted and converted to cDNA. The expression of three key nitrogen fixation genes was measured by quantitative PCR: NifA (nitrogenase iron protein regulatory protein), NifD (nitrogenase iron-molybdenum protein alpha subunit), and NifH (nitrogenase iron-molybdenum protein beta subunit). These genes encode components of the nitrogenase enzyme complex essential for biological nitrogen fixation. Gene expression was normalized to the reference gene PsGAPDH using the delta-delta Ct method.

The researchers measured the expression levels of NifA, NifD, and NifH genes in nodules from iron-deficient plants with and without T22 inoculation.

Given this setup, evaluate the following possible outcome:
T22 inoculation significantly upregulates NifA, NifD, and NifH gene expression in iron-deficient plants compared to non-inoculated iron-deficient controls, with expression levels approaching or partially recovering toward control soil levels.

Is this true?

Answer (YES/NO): NO